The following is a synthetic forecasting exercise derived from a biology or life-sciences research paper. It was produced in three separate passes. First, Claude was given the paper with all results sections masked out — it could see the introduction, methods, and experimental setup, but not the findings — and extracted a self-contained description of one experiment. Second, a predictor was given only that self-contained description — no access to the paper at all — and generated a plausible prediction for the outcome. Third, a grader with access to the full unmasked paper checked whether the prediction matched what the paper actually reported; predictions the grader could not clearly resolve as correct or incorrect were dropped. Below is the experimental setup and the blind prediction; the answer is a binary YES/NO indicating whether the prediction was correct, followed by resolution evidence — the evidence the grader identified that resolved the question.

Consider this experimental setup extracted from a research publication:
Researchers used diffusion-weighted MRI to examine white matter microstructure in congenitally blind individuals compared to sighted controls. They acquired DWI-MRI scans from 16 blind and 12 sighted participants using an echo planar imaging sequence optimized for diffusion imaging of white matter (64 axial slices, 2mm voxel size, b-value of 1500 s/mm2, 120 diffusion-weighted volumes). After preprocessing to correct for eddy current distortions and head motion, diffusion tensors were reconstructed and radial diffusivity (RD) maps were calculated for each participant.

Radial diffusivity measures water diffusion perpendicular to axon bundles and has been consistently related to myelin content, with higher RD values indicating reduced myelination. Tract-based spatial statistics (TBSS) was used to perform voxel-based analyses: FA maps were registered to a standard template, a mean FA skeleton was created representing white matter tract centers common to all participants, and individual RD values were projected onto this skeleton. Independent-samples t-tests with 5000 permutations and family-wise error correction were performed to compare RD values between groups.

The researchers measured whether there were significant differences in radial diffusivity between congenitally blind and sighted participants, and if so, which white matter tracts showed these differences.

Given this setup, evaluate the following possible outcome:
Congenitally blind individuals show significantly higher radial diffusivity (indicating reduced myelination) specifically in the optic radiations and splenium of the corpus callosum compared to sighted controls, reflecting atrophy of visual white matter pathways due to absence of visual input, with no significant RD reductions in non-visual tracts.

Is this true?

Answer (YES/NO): NO